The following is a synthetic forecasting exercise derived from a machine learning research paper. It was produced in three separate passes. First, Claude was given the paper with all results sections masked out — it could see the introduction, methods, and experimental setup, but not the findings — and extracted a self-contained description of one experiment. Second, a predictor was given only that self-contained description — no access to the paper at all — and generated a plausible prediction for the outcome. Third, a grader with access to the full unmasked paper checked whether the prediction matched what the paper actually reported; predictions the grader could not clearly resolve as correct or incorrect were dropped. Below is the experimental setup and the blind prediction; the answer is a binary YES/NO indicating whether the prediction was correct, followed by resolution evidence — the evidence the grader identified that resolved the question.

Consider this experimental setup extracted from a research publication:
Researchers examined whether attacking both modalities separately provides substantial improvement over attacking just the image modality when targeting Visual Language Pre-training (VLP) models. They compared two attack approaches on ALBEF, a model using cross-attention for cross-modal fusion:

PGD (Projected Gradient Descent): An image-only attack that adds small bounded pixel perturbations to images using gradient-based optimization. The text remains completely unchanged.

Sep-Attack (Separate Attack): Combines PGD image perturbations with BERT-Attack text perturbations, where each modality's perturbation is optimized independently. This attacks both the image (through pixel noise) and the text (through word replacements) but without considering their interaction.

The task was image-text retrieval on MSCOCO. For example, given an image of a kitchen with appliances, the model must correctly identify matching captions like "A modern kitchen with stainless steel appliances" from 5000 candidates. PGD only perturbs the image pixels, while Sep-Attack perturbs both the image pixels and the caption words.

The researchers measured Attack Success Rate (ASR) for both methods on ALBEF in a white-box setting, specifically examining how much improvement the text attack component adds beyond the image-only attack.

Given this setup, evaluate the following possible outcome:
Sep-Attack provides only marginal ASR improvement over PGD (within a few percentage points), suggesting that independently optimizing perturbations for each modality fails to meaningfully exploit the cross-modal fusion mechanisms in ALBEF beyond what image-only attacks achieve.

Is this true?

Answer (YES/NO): YES